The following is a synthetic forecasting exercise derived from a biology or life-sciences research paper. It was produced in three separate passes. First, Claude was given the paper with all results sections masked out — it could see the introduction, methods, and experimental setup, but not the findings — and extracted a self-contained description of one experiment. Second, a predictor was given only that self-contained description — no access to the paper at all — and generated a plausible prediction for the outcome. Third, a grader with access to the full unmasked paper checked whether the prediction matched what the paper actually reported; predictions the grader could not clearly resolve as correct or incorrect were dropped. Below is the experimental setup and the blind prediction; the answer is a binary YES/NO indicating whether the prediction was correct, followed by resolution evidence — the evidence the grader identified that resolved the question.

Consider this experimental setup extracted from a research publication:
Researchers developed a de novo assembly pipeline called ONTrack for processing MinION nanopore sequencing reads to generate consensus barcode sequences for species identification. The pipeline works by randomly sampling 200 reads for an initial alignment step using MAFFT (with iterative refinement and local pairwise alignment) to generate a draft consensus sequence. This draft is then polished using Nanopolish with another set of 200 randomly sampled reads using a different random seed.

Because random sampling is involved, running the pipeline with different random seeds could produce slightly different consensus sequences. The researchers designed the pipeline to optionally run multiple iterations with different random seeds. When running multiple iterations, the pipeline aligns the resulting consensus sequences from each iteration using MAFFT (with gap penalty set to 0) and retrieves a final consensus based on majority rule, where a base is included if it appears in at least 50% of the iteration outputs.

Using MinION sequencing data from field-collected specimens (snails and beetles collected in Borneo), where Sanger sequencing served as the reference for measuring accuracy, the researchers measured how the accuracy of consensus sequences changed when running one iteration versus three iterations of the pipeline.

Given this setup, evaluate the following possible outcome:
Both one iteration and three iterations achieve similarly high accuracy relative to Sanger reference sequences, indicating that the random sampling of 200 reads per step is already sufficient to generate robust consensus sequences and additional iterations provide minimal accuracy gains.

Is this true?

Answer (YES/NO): YES